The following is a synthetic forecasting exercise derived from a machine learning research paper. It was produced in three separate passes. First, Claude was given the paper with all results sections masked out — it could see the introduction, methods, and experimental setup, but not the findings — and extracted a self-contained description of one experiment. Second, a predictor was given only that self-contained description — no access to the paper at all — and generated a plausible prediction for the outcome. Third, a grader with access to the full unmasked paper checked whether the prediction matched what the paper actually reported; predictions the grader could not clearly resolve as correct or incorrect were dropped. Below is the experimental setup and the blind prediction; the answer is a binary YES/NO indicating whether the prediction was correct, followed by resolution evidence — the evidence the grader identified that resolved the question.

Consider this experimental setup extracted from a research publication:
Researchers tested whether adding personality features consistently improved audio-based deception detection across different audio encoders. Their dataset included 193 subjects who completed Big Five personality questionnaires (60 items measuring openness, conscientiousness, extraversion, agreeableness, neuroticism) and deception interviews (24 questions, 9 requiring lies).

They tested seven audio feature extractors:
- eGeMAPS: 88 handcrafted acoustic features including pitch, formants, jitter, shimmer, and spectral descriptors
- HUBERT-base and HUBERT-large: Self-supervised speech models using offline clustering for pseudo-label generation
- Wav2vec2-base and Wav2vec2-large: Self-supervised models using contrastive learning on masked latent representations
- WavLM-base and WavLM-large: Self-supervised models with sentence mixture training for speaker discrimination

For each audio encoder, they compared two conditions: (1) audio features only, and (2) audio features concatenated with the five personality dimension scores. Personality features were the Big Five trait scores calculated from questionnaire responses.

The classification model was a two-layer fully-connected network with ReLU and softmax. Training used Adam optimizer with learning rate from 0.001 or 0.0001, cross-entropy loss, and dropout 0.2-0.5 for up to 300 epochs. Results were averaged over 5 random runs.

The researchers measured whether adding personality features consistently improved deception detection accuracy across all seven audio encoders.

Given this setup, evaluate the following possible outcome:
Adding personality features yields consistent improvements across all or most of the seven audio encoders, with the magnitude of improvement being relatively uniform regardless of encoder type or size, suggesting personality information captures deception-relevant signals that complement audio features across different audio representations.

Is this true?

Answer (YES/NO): NO